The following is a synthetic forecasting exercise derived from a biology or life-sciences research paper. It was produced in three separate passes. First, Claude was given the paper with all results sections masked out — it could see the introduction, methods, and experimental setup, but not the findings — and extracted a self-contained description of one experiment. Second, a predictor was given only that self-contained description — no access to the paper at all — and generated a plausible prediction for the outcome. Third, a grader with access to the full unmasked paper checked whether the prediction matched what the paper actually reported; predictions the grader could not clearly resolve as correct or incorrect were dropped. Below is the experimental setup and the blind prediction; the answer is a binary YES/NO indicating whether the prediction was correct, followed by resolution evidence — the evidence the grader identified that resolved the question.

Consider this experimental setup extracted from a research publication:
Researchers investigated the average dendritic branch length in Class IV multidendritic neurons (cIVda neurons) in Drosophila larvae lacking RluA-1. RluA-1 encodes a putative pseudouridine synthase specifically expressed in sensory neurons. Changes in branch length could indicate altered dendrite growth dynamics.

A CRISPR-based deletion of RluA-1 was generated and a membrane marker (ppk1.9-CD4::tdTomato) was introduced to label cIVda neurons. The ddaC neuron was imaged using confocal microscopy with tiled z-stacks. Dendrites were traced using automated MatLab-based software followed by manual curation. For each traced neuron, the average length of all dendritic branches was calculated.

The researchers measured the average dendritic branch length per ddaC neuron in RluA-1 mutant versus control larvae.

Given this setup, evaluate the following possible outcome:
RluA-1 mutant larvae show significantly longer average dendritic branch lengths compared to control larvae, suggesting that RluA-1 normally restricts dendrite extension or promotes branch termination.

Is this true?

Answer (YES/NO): NO